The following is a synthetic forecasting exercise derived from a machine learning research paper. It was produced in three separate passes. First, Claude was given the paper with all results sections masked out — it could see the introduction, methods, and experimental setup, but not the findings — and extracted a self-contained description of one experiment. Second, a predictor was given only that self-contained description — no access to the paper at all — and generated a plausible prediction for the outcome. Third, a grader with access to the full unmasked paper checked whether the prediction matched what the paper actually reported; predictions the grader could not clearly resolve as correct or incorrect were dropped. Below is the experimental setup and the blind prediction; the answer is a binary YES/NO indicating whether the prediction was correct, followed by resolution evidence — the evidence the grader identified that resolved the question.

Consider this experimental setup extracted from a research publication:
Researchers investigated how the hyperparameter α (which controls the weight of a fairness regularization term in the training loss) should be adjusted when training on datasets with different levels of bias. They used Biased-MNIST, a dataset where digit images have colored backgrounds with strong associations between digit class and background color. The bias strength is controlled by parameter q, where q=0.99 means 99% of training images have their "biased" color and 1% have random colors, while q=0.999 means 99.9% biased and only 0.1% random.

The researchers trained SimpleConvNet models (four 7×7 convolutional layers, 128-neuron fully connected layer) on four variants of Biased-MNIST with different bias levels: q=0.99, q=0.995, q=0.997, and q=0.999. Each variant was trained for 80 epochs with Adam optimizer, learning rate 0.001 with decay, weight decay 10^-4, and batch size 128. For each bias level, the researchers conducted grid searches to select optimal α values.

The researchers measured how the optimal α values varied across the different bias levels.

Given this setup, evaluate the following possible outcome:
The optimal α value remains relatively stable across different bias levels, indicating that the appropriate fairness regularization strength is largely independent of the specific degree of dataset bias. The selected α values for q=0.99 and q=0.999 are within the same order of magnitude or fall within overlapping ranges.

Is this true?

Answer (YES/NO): NO